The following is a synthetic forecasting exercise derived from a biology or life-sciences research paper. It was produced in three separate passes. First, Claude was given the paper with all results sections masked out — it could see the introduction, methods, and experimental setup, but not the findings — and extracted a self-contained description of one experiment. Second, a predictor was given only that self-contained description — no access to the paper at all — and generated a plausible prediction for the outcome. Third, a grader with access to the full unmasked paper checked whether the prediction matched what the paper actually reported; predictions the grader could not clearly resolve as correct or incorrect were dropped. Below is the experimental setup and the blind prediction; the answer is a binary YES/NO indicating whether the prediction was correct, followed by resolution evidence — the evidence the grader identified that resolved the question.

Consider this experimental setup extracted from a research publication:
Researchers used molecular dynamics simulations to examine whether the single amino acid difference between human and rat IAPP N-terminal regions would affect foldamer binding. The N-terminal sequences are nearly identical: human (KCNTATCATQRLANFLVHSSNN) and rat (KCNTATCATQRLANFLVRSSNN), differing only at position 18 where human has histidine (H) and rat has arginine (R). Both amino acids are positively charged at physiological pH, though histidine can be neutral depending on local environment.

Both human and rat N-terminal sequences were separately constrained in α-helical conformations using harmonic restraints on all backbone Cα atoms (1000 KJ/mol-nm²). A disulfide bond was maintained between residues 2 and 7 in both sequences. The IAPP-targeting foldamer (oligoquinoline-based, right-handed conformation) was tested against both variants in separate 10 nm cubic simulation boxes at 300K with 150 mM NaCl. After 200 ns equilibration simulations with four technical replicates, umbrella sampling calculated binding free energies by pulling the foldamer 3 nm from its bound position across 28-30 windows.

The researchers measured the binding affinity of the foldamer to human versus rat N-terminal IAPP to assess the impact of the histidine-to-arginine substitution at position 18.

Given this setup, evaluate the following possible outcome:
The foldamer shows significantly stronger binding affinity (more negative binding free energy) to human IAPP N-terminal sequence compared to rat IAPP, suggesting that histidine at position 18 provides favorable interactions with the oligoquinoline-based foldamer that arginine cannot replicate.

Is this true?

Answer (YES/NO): NO